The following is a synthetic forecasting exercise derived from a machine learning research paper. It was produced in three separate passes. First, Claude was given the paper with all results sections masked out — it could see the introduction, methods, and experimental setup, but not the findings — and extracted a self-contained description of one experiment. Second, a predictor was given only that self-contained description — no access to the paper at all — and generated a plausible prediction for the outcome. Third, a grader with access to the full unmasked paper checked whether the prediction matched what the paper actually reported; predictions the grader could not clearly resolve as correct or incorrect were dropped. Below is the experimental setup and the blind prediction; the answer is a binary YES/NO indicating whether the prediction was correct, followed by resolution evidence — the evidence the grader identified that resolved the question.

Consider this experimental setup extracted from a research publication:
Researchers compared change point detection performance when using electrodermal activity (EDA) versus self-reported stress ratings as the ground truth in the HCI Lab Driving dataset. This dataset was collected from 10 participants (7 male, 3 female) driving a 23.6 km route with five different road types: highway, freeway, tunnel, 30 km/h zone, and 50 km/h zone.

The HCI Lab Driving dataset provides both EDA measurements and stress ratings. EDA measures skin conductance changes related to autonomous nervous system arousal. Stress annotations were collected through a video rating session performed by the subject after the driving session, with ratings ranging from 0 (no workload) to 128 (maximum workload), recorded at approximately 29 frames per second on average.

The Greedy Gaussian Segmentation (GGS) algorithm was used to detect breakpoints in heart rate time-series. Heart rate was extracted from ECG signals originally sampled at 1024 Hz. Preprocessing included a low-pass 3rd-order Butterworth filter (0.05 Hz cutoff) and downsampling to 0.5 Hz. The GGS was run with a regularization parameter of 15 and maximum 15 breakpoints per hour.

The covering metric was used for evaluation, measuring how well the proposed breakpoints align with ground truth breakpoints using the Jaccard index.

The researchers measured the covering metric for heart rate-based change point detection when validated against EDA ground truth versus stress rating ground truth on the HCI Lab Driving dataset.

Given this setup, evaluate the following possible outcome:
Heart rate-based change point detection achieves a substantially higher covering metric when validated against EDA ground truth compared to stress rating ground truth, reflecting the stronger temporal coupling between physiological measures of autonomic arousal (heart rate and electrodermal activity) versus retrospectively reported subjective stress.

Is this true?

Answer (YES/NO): NO